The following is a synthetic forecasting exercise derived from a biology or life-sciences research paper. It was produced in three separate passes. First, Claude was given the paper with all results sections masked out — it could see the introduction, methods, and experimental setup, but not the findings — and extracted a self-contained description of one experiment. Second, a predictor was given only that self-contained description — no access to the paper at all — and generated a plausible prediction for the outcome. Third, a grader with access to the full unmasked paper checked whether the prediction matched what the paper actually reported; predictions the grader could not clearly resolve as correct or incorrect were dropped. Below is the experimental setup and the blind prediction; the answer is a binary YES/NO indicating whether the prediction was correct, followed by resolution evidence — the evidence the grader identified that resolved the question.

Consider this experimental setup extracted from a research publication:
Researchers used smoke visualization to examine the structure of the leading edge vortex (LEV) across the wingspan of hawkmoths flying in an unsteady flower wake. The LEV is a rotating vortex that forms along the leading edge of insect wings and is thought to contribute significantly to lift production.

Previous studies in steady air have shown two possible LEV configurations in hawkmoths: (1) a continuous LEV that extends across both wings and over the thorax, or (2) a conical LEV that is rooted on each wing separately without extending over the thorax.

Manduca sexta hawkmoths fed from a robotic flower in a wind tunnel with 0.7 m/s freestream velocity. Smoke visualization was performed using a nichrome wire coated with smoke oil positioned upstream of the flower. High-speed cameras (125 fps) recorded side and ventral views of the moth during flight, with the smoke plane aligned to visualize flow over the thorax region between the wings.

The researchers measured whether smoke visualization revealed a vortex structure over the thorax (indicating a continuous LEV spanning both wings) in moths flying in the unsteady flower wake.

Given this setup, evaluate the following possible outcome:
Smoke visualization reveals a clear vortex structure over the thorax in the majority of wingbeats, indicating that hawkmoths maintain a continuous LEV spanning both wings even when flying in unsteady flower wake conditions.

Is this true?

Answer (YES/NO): YES